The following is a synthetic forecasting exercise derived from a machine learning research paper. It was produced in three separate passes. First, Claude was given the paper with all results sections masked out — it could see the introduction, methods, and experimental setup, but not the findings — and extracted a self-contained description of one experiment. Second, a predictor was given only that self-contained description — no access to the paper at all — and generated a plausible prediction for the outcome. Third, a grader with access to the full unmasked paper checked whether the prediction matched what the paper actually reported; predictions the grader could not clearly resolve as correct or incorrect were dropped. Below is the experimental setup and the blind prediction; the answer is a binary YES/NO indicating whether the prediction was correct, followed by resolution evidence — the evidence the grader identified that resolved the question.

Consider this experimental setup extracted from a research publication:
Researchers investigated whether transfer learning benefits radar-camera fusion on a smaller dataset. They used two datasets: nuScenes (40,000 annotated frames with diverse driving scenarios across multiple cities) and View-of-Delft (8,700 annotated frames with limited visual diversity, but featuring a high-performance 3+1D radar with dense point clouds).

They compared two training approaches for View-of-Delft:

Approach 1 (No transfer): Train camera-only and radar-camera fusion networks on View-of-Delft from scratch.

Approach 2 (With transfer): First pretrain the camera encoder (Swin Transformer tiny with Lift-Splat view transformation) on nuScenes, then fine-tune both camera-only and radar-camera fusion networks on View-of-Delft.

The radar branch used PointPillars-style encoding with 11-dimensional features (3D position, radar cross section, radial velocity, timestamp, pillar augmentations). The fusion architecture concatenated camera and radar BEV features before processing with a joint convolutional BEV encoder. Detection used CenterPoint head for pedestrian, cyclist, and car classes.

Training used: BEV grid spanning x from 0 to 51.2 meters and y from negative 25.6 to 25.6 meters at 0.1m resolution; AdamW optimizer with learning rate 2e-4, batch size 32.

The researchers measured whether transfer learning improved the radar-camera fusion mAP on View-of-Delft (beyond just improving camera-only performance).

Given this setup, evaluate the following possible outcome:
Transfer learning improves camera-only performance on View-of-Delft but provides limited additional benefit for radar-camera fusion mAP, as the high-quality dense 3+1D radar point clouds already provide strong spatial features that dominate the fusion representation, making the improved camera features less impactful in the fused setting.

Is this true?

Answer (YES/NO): YES